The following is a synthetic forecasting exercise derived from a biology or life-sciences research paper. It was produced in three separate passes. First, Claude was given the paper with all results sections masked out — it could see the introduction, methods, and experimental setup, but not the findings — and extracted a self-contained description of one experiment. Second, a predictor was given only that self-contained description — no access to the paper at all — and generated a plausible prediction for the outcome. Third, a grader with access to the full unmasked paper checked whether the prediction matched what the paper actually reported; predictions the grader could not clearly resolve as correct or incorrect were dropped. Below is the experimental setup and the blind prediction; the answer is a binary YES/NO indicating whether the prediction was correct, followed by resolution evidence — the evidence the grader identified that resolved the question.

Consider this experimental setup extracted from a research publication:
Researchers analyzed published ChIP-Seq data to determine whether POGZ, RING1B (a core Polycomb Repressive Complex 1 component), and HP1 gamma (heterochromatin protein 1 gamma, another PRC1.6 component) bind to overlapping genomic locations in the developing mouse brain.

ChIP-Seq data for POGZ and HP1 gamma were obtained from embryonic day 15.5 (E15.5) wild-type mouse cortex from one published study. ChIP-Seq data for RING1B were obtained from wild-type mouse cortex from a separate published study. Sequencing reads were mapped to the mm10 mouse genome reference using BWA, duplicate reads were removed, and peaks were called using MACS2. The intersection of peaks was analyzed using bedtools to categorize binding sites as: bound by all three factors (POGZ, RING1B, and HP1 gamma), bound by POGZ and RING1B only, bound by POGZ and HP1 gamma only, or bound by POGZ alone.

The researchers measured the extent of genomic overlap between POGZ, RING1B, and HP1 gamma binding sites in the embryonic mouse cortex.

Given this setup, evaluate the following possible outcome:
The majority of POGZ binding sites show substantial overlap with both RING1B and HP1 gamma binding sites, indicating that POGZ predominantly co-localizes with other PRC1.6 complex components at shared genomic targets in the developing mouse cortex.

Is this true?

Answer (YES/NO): NO